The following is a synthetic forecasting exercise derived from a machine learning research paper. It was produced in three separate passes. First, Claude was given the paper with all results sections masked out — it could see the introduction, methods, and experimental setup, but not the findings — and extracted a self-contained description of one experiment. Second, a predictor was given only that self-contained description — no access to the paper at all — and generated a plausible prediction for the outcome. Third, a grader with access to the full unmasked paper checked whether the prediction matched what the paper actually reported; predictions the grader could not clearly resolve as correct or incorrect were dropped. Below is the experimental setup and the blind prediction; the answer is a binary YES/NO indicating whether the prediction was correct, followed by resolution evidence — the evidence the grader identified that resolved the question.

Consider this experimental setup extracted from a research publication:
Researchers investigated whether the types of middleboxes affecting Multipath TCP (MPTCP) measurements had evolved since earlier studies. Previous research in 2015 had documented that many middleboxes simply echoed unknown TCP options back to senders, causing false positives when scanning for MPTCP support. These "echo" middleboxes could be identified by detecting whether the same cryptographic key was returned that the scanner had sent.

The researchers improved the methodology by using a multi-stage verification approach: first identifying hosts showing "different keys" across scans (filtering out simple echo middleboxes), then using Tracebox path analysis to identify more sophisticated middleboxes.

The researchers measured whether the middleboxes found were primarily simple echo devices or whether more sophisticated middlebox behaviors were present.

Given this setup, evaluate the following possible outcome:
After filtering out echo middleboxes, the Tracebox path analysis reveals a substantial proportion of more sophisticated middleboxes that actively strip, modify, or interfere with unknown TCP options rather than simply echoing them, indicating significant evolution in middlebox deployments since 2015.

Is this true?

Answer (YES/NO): NO